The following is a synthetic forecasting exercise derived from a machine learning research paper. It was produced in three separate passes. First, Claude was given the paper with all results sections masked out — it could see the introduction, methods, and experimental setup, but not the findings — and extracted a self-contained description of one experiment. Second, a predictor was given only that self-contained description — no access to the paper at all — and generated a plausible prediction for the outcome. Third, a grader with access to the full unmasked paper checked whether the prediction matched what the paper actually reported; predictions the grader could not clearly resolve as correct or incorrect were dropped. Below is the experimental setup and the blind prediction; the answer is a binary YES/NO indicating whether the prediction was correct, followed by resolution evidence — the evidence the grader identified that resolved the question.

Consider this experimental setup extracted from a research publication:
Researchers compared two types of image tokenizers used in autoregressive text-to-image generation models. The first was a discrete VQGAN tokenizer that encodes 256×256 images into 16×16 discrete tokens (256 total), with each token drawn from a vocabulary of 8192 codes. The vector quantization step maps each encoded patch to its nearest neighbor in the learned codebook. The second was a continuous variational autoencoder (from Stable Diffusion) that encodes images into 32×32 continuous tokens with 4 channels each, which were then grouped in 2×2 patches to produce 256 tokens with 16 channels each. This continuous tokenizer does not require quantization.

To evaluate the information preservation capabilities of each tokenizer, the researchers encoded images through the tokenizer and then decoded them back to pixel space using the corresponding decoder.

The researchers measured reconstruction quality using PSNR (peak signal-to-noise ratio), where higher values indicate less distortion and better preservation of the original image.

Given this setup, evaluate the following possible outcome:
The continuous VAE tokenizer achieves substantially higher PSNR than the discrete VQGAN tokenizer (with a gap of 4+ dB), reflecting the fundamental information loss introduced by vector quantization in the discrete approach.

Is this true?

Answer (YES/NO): YES